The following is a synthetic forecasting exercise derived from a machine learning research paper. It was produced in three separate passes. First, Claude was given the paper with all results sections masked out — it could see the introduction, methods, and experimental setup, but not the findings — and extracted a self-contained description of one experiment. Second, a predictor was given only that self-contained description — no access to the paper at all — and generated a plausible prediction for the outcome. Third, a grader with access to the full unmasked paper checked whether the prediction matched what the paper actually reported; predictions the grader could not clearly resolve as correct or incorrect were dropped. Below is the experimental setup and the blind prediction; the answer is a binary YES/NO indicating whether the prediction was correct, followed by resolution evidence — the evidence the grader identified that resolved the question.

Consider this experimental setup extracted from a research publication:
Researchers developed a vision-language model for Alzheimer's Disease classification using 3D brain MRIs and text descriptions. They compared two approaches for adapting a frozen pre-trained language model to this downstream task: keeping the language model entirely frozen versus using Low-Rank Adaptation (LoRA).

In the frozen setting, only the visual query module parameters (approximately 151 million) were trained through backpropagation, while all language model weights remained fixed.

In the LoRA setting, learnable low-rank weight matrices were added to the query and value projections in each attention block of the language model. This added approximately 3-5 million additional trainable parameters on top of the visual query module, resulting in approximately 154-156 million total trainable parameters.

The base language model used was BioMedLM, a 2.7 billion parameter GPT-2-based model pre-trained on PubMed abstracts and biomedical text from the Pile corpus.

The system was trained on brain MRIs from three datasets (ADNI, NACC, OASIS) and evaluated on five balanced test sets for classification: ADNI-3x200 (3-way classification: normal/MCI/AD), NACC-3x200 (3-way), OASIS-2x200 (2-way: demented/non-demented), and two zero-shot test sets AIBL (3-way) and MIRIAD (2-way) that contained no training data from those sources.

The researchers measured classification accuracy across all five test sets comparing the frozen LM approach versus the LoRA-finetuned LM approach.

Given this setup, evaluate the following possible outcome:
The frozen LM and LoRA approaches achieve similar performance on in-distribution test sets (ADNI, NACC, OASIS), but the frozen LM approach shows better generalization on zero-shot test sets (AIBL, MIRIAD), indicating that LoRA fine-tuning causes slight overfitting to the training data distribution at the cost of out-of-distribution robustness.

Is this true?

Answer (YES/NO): NO